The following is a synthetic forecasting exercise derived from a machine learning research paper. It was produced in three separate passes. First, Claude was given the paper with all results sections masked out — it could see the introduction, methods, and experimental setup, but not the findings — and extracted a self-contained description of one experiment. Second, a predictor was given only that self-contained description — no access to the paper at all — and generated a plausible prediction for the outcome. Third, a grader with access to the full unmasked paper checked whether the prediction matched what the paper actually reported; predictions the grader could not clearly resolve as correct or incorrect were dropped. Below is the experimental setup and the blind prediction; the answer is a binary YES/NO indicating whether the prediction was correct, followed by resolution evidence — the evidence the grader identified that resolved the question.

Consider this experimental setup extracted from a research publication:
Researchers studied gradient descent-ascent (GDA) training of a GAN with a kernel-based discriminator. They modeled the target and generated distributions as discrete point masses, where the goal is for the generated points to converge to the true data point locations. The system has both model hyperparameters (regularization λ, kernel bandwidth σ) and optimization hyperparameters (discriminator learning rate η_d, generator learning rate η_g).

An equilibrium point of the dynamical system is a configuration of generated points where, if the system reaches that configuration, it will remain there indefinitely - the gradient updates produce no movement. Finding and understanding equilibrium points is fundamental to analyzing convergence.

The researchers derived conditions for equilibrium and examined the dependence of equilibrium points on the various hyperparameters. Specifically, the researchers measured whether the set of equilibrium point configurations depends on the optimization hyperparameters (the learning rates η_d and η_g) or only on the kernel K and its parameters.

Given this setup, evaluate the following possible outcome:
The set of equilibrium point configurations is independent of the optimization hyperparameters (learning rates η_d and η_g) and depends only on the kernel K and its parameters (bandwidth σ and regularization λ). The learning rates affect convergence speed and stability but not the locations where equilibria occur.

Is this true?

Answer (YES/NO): NO